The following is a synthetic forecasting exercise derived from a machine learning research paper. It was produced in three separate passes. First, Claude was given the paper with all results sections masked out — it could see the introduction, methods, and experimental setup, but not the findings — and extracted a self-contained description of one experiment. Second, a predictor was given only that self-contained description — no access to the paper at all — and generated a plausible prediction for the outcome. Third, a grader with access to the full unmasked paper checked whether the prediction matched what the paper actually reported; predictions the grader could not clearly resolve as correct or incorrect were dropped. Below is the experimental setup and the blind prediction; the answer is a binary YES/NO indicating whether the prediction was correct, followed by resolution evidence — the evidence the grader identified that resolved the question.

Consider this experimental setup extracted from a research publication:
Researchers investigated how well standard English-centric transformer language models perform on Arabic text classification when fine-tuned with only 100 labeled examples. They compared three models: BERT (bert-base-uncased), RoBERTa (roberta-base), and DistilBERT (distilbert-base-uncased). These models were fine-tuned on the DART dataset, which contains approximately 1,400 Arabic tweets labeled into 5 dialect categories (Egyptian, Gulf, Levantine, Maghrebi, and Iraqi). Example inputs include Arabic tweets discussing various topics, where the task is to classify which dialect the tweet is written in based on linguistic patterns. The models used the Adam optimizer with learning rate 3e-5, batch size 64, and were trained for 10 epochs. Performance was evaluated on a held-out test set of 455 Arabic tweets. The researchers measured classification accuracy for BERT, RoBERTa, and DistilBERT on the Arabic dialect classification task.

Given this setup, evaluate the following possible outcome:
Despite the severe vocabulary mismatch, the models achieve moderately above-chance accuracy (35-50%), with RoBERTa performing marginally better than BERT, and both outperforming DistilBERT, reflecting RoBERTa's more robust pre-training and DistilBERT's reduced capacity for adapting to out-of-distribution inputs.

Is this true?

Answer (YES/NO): NO